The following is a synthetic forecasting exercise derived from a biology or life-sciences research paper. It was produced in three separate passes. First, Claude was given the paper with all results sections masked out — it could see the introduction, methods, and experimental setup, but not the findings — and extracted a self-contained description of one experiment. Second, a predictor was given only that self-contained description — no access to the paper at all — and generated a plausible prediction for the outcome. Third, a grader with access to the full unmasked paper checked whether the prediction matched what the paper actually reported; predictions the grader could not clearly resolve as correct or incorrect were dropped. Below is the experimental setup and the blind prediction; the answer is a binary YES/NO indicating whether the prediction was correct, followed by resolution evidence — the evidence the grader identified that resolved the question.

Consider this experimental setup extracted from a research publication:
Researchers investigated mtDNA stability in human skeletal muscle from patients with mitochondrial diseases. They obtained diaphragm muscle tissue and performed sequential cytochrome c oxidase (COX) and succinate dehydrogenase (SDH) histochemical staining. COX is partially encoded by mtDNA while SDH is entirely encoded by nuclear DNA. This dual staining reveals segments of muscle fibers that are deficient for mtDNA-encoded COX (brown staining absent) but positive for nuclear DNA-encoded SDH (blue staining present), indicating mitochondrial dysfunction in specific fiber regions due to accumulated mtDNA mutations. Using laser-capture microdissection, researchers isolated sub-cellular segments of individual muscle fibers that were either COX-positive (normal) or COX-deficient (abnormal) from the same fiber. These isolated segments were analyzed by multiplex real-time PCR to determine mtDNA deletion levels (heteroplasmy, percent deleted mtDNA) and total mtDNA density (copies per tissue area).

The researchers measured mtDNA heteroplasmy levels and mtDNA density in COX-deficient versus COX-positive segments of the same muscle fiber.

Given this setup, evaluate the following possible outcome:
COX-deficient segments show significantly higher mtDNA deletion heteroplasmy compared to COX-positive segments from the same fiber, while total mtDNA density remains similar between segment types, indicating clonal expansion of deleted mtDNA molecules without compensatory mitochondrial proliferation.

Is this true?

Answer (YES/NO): NO